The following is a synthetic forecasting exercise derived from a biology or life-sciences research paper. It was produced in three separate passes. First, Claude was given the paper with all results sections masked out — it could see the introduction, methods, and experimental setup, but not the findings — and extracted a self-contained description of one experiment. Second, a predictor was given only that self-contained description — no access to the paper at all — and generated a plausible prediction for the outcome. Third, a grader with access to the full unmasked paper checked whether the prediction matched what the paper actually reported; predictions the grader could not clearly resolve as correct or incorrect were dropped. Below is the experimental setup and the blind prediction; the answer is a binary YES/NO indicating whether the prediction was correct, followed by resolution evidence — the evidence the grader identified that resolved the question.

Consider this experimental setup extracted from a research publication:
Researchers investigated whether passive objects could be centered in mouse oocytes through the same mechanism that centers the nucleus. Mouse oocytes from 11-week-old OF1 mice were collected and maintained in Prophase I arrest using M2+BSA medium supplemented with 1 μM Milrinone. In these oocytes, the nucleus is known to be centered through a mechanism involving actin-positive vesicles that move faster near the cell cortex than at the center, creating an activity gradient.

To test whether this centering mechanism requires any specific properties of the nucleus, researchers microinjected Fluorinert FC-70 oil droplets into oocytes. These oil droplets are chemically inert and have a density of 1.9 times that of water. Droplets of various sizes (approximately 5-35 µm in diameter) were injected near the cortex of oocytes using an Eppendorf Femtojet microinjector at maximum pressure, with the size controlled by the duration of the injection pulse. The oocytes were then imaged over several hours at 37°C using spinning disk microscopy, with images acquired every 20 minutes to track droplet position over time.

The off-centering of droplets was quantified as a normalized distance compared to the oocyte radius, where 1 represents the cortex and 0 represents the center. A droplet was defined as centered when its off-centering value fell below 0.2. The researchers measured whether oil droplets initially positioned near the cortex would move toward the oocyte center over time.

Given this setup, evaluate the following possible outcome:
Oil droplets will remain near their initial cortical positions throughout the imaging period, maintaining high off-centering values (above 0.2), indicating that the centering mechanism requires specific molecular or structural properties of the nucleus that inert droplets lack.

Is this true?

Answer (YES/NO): NO